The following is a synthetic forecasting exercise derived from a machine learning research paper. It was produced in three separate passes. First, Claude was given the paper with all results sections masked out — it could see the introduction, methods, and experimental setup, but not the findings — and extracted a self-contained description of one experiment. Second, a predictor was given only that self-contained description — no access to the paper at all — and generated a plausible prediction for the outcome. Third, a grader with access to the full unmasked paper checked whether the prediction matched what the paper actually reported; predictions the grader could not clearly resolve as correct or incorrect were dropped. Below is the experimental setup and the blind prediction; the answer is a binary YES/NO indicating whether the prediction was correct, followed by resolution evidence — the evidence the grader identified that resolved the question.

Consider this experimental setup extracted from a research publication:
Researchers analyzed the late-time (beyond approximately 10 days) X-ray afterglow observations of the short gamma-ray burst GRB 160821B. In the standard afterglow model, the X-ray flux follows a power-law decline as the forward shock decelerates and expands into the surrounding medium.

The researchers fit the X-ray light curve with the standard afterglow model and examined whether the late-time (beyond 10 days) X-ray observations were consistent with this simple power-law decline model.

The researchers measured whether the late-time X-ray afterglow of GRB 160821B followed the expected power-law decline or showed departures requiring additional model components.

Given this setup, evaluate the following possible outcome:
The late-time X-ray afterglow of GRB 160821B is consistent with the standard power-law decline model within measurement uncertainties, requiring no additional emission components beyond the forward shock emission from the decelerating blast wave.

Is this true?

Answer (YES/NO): NO